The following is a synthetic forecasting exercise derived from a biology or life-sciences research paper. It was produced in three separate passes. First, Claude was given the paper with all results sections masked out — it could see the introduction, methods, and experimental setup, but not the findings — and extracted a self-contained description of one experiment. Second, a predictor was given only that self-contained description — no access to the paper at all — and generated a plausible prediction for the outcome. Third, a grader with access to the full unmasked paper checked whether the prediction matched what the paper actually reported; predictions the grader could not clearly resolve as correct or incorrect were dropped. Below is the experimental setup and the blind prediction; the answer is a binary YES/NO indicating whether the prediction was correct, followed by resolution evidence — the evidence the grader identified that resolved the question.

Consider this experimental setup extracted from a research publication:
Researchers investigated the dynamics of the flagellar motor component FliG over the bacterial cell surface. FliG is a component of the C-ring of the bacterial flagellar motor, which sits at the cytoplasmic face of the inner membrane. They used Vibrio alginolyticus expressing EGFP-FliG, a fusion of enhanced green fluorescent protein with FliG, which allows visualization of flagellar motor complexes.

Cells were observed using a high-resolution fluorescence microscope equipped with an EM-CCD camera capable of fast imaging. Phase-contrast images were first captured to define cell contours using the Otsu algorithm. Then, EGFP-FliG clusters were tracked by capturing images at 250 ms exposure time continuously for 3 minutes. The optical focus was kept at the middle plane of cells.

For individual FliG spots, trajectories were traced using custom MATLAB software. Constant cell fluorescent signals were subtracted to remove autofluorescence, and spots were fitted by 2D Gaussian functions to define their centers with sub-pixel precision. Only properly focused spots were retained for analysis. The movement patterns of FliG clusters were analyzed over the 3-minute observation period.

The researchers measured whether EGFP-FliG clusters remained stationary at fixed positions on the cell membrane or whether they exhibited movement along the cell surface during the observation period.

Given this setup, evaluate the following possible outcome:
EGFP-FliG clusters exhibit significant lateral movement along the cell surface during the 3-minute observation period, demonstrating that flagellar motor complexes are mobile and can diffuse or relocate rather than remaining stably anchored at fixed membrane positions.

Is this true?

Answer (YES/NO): YES